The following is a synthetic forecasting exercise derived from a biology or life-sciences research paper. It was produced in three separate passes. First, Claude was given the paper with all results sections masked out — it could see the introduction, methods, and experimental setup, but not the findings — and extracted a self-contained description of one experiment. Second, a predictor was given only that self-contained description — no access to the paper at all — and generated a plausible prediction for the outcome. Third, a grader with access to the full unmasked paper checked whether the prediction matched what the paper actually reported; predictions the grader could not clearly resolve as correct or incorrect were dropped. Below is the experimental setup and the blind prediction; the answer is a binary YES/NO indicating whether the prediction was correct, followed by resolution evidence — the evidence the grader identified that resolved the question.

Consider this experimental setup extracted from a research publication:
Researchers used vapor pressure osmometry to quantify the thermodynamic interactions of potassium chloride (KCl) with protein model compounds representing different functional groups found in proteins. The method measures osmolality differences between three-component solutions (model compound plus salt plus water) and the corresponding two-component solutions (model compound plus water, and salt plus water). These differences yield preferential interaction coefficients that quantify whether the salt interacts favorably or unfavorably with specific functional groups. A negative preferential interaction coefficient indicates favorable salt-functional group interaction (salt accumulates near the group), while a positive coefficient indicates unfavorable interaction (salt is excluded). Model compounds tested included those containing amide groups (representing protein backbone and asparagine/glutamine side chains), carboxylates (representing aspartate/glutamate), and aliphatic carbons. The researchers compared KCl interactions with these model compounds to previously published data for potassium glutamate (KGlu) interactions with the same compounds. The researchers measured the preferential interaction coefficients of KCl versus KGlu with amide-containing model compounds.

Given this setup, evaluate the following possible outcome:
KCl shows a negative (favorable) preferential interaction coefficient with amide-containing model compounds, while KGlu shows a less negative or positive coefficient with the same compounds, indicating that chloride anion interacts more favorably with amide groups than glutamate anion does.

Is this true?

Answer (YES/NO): YES